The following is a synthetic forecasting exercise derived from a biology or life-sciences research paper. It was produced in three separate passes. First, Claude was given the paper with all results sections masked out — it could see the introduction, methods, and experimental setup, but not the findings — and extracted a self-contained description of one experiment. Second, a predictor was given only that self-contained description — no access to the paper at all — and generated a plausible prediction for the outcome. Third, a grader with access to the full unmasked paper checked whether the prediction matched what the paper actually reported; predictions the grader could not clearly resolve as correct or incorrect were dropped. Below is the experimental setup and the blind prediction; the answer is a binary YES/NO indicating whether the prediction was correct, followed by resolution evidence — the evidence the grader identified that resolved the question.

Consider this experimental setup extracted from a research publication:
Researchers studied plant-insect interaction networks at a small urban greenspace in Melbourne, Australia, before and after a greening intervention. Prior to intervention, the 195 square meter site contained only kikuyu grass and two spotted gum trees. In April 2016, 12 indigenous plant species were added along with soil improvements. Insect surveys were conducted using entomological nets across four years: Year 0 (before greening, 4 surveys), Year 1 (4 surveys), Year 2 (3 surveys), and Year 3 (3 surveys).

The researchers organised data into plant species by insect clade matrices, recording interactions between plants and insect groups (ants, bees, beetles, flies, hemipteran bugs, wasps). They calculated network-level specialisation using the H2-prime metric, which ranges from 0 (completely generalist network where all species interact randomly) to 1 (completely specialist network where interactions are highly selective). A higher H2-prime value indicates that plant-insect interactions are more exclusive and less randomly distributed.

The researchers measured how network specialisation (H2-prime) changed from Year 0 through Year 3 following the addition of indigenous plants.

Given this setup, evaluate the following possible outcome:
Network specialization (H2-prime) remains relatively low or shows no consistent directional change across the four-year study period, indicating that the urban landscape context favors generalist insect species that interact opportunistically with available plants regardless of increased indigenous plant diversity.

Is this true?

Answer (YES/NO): YES